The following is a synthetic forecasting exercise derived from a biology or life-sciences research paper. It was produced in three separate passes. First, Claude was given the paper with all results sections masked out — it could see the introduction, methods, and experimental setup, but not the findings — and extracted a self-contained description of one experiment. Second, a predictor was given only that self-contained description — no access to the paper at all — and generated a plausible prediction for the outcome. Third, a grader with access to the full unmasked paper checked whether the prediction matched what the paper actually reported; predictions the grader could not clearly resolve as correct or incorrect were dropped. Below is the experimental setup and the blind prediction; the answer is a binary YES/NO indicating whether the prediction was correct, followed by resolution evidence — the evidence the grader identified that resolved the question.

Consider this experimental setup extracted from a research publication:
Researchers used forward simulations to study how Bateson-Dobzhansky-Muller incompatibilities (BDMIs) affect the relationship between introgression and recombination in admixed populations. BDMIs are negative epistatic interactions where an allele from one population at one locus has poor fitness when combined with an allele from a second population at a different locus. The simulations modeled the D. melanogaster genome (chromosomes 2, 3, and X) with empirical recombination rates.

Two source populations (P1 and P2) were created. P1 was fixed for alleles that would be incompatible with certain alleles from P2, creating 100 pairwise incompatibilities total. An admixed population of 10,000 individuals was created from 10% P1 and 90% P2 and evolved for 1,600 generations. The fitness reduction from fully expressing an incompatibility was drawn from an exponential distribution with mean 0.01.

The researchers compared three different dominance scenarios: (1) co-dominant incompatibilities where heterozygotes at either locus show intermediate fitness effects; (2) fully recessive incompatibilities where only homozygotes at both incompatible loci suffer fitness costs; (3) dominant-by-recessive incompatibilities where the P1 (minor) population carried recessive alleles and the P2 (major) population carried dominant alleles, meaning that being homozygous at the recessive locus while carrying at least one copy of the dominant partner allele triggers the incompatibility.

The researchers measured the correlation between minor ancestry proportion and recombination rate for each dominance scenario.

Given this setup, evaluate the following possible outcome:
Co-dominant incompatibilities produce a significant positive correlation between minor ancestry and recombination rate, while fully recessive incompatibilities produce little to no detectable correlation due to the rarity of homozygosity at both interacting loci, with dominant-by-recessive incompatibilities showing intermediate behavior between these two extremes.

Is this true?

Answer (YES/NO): NO